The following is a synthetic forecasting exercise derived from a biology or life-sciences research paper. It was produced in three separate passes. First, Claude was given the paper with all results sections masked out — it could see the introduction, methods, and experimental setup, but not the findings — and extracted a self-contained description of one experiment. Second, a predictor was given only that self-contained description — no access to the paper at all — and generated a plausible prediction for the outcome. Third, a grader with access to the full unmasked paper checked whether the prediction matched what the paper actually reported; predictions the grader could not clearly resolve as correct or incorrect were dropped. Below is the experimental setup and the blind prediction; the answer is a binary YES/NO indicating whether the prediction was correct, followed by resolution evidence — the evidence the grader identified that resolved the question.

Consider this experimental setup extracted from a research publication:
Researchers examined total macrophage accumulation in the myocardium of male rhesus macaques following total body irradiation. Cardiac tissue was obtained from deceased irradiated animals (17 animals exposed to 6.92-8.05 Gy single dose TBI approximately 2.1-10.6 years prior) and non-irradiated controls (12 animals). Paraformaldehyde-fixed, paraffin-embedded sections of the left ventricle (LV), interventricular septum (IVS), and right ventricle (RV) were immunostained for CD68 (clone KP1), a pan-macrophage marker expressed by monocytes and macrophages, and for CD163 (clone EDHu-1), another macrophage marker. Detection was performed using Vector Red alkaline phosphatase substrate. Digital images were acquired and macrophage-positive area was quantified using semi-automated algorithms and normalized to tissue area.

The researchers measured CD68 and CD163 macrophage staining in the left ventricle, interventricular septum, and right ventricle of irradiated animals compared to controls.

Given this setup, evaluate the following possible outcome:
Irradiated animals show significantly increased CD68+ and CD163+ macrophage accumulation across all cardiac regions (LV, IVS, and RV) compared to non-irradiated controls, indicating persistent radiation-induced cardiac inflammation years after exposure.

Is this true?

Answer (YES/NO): NO